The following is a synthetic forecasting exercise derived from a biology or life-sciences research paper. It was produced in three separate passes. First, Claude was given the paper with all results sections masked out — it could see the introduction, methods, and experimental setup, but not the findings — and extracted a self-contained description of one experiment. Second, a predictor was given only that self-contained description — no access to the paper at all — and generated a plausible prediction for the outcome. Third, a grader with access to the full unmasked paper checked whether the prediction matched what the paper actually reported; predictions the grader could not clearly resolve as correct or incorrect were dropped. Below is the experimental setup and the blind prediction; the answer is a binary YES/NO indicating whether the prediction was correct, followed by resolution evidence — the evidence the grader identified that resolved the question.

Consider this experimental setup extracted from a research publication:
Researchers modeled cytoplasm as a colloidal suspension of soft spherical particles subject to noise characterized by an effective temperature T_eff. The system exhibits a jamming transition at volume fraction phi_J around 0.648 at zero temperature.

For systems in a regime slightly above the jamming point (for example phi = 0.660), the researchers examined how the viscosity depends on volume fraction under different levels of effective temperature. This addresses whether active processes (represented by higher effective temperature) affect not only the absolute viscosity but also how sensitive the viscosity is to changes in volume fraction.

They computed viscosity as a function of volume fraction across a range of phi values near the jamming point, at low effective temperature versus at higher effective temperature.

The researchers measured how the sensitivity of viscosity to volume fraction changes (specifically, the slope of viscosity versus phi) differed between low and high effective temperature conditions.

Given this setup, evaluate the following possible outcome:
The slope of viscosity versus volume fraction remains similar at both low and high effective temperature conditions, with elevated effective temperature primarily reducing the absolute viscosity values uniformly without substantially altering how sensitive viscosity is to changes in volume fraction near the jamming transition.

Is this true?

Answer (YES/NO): NO